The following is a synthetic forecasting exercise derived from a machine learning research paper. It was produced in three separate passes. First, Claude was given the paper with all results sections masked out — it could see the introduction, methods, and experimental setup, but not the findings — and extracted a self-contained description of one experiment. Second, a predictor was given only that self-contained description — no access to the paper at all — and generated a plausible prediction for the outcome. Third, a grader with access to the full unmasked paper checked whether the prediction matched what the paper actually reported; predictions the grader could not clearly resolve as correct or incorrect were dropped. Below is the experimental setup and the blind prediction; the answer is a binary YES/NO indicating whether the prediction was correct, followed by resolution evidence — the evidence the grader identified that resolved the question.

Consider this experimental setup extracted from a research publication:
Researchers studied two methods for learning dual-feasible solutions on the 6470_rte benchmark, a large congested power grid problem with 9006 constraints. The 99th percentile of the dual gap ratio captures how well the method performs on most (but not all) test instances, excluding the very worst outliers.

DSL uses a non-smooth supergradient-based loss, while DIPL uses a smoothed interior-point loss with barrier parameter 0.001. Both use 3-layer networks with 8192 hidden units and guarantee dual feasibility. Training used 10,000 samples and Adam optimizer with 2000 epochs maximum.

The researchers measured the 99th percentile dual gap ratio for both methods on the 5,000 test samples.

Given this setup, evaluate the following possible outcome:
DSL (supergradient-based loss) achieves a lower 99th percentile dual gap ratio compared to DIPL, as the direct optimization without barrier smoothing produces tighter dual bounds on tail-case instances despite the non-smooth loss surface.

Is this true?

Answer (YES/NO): NO